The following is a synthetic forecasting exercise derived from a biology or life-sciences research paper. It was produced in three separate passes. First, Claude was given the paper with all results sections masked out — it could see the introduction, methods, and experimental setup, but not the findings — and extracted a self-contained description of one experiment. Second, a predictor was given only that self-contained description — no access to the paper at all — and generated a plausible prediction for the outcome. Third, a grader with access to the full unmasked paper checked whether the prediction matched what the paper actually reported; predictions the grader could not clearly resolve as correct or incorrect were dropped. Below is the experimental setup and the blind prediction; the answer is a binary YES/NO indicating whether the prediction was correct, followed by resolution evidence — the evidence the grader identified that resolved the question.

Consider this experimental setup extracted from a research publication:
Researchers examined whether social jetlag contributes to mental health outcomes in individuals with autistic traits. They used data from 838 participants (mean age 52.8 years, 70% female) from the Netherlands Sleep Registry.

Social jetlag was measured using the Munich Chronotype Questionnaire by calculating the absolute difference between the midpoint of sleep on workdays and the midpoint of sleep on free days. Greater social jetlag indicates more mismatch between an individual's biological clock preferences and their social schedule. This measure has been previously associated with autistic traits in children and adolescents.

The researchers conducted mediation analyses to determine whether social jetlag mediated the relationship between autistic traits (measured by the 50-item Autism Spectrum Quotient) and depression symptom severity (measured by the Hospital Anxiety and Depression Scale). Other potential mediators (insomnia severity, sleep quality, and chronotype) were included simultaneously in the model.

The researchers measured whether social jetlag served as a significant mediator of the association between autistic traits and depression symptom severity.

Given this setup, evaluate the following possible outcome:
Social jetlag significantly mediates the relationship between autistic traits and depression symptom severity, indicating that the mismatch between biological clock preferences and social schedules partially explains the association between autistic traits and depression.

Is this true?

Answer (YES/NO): NO